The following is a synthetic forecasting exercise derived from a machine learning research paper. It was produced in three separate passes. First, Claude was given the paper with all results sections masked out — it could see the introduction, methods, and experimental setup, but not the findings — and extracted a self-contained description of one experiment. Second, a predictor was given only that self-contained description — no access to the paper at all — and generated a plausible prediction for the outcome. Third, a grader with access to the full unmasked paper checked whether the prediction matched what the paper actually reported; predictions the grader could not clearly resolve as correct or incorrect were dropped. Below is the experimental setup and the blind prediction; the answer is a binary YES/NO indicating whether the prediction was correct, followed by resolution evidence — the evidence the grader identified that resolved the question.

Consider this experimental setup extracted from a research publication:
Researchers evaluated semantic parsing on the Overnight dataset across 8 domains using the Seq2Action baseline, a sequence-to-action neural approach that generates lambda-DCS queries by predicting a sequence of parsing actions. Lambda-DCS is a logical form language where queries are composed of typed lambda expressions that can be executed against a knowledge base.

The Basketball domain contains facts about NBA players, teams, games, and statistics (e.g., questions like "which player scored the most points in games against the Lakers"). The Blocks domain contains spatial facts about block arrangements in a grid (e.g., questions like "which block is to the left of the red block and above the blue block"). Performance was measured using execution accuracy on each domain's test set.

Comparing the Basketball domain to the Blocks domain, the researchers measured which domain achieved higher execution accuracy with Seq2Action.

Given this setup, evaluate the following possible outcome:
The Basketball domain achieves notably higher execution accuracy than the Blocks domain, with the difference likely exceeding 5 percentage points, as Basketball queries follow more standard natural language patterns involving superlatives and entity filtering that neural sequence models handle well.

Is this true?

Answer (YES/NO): YES